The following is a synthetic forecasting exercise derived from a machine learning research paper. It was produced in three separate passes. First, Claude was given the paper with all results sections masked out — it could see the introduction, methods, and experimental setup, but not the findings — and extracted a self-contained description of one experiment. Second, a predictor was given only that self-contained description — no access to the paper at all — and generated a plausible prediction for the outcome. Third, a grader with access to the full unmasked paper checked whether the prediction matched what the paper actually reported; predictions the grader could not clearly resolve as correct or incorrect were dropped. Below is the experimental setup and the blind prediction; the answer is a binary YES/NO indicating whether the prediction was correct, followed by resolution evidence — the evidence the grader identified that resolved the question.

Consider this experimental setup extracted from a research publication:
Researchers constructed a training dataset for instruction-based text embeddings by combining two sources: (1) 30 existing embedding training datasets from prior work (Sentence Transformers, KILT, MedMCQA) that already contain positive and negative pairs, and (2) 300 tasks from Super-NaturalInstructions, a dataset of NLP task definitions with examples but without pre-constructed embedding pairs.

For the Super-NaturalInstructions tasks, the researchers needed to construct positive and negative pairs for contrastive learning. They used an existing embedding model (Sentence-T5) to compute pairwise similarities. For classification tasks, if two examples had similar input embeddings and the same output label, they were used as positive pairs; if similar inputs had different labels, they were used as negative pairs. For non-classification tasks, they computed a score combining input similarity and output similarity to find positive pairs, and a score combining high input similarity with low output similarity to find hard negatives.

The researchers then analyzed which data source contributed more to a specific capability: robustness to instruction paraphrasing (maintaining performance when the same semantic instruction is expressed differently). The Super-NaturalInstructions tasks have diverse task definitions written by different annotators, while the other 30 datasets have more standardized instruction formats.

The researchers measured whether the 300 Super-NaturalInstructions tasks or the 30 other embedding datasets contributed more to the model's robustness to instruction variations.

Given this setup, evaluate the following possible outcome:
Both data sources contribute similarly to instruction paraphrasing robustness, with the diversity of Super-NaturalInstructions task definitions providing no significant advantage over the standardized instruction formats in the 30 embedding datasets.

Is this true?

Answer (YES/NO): NO